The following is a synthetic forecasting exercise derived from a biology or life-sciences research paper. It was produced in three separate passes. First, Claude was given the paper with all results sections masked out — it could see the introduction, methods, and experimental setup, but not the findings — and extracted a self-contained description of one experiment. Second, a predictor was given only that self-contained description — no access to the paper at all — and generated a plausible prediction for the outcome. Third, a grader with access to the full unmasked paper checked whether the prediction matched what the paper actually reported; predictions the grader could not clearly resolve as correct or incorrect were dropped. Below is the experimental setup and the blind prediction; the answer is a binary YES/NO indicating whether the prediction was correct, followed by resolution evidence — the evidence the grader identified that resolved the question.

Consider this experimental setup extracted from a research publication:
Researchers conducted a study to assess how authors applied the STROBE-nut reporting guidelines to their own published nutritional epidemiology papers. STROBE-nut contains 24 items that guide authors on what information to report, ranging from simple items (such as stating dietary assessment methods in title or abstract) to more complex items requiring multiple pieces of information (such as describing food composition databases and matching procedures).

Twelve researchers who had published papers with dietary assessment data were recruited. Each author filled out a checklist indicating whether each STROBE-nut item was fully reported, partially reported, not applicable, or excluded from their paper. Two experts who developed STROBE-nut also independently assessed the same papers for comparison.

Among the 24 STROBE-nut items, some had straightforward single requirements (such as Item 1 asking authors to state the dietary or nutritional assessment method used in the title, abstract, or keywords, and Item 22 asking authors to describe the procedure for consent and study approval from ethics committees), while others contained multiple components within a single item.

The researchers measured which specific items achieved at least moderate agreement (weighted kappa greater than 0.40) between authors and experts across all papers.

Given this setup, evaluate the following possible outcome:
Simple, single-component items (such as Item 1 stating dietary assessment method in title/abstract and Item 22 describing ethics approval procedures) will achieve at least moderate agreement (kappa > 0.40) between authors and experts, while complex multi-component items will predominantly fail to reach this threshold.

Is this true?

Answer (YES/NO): YES